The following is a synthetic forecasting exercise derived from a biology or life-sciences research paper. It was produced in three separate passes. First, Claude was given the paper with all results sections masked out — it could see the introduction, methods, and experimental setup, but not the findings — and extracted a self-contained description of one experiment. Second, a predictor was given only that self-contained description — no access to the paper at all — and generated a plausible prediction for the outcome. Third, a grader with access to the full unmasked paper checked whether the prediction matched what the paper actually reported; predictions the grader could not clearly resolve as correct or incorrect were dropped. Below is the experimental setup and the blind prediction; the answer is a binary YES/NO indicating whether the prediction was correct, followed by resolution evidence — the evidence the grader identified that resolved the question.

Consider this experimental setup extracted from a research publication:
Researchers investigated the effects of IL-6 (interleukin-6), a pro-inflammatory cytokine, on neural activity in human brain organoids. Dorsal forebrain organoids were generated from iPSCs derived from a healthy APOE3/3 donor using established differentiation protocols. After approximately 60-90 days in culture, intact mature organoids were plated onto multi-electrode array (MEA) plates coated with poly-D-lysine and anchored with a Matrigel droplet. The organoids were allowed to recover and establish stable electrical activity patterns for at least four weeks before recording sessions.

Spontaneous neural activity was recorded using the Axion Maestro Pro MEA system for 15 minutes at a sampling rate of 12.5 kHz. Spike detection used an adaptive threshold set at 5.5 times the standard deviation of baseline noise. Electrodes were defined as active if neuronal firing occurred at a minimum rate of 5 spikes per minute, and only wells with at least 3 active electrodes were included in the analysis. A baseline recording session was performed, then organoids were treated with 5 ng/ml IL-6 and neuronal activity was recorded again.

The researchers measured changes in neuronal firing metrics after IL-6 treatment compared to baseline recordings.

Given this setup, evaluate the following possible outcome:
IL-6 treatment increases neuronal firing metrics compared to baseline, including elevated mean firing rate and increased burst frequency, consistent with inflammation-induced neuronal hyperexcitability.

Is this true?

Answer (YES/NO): NO